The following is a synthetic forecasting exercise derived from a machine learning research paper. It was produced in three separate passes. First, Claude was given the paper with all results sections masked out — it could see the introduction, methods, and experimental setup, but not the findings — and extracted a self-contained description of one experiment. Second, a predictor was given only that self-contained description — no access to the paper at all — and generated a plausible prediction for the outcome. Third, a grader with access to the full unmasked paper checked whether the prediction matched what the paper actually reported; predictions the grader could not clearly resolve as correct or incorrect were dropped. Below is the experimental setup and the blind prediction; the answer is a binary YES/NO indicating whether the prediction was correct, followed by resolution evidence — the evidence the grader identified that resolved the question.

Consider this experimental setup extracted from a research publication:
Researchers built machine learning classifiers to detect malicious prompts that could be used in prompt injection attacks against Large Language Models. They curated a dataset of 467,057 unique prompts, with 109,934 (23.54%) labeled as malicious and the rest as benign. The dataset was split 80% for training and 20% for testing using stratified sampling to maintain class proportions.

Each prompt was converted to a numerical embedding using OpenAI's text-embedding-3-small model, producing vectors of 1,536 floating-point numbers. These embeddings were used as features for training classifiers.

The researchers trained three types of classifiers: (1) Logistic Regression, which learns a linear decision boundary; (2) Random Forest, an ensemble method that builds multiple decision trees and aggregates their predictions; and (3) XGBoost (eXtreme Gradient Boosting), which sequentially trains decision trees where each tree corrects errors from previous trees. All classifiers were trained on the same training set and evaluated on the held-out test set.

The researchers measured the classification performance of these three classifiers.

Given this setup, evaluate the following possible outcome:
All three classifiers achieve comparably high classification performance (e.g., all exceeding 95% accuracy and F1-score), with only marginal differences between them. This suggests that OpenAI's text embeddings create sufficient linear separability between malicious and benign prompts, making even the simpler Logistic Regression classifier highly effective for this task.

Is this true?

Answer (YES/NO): NO